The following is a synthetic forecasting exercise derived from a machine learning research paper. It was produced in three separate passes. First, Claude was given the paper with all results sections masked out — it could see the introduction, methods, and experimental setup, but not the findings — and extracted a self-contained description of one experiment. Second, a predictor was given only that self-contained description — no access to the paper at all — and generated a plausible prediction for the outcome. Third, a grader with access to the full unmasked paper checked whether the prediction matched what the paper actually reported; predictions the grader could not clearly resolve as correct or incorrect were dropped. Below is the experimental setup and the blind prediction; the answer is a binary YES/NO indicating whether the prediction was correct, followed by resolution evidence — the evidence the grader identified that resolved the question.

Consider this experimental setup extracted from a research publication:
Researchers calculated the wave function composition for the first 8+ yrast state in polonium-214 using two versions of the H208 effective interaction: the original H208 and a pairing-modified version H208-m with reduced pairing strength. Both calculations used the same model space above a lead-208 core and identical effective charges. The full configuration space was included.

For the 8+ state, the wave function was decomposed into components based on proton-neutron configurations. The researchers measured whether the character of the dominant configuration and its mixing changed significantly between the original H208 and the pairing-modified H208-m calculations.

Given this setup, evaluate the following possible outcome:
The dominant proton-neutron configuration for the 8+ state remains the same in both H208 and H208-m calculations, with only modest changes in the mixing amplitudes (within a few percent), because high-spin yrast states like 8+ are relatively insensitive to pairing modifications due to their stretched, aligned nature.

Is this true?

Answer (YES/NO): NO